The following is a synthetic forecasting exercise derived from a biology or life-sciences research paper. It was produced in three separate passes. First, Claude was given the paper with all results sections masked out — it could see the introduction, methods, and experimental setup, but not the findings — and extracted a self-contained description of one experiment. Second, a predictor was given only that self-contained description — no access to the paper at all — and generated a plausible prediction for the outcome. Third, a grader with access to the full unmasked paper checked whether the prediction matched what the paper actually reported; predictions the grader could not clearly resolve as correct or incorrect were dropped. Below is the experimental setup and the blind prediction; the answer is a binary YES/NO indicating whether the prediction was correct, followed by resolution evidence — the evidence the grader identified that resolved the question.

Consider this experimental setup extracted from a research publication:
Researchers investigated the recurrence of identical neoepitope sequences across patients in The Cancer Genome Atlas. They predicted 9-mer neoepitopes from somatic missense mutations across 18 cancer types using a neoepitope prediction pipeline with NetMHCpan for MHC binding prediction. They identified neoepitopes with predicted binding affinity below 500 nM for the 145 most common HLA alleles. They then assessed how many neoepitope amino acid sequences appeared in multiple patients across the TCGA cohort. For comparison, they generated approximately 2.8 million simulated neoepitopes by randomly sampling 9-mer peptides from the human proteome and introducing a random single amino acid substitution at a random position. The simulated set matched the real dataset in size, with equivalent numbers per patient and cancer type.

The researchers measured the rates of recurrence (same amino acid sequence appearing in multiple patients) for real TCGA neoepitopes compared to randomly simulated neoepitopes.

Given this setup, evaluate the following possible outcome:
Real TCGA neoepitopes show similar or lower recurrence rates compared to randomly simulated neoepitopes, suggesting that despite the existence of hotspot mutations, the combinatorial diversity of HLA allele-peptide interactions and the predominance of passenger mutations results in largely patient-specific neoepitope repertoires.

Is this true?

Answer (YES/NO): NO